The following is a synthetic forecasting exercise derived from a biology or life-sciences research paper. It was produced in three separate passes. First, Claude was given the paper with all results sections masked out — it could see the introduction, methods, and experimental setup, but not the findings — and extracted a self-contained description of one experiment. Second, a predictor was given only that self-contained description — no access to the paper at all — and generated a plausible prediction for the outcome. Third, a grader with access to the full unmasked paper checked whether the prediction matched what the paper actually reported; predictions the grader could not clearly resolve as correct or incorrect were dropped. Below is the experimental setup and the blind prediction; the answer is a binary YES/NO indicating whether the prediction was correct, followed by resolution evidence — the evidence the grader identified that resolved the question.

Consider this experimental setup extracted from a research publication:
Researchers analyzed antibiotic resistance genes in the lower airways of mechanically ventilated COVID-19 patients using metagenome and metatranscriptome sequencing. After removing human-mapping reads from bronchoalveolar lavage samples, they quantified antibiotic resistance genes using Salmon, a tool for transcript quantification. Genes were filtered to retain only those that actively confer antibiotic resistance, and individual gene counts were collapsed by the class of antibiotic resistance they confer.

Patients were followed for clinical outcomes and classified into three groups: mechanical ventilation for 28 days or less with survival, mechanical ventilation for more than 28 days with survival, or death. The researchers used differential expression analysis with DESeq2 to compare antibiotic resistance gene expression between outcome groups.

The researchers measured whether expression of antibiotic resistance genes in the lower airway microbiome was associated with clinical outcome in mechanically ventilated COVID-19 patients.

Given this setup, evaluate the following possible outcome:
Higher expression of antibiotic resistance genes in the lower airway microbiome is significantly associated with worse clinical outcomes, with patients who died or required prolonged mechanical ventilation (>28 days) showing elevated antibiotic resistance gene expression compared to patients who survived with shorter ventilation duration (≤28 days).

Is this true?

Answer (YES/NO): NO